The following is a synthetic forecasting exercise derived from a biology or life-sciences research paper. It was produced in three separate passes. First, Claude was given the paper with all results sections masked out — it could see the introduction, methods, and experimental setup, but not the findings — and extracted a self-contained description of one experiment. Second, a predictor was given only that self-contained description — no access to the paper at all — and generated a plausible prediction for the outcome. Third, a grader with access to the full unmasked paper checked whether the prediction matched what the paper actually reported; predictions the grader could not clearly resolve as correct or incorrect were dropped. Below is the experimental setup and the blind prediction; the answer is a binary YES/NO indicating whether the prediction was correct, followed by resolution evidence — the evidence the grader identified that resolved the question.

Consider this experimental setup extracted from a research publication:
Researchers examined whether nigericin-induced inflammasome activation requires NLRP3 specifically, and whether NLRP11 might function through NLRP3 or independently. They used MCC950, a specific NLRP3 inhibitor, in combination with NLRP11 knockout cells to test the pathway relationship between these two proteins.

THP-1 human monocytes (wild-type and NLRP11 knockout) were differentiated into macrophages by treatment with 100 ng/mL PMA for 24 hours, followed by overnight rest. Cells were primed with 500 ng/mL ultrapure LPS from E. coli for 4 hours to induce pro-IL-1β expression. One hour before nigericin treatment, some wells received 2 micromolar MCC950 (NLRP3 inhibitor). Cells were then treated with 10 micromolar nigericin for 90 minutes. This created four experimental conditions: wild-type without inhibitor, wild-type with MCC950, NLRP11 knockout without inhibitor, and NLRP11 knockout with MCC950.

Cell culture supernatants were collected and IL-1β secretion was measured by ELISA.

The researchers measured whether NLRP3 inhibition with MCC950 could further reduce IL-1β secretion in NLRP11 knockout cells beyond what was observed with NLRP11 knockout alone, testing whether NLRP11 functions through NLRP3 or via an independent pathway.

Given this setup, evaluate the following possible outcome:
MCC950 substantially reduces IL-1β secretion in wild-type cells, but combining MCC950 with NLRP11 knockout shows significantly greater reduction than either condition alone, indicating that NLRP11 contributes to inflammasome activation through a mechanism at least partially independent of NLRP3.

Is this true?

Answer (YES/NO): NO